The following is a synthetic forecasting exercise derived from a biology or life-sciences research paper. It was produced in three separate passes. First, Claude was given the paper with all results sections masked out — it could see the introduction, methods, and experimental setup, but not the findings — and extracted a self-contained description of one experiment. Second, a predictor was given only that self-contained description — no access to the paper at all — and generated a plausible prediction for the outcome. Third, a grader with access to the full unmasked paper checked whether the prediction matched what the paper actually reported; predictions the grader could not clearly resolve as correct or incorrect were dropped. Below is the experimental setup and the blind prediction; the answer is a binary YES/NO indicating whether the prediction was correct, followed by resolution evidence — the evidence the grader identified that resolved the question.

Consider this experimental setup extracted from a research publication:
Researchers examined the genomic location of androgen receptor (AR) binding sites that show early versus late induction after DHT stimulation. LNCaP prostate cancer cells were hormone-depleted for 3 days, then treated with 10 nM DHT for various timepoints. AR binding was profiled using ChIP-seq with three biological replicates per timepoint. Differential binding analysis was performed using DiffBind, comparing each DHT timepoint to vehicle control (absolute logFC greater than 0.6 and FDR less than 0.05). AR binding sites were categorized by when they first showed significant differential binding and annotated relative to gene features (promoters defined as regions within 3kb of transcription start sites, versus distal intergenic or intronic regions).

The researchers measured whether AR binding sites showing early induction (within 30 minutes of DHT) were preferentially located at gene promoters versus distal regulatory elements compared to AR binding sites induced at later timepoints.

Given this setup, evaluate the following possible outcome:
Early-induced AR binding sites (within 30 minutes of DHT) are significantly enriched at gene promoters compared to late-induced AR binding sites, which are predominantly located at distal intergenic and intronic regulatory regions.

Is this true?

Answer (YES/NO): NO